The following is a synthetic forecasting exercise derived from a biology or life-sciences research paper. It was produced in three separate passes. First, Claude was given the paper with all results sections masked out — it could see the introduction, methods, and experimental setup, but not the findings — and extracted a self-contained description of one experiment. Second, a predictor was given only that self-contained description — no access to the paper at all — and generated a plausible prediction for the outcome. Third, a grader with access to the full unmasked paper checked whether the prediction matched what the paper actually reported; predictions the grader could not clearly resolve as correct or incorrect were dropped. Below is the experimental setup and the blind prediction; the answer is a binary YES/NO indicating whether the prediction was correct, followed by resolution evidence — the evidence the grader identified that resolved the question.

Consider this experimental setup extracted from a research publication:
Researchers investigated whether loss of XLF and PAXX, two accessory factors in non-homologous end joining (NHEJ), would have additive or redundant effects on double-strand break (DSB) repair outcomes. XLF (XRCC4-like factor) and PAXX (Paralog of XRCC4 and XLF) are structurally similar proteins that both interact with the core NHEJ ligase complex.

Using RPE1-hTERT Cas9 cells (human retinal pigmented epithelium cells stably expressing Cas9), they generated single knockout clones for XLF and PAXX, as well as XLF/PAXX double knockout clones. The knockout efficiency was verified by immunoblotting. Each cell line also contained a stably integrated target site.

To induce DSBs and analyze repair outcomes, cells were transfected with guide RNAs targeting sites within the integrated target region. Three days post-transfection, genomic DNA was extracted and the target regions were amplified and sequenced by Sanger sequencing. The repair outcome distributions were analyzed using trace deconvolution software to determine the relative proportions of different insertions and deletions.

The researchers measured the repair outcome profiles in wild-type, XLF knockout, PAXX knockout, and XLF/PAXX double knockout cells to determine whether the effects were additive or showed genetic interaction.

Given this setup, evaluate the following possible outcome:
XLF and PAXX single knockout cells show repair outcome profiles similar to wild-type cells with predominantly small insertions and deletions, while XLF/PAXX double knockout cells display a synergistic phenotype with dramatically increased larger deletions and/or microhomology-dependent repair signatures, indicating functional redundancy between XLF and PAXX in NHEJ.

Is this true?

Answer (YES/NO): NO